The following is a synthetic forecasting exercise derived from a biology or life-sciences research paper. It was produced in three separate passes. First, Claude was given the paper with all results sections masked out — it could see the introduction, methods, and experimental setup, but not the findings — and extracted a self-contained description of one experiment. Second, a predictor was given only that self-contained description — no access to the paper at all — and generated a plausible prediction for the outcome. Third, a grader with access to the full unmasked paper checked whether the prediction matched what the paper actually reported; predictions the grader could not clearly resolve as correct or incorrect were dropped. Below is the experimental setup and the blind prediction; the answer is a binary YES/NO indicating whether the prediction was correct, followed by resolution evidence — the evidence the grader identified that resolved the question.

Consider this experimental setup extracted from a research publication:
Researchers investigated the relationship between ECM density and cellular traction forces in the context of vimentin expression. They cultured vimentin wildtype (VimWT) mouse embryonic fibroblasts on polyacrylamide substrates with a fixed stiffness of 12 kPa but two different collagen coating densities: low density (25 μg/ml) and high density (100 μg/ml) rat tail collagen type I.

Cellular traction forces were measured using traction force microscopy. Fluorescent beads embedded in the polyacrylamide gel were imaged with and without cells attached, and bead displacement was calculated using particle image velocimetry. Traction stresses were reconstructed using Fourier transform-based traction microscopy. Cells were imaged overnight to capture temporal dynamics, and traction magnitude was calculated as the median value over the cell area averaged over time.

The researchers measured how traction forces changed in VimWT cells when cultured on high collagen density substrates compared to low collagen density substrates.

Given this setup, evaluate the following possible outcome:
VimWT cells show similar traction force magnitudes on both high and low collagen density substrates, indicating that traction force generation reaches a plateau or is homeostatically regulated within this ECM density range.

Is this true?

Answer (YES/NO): NO